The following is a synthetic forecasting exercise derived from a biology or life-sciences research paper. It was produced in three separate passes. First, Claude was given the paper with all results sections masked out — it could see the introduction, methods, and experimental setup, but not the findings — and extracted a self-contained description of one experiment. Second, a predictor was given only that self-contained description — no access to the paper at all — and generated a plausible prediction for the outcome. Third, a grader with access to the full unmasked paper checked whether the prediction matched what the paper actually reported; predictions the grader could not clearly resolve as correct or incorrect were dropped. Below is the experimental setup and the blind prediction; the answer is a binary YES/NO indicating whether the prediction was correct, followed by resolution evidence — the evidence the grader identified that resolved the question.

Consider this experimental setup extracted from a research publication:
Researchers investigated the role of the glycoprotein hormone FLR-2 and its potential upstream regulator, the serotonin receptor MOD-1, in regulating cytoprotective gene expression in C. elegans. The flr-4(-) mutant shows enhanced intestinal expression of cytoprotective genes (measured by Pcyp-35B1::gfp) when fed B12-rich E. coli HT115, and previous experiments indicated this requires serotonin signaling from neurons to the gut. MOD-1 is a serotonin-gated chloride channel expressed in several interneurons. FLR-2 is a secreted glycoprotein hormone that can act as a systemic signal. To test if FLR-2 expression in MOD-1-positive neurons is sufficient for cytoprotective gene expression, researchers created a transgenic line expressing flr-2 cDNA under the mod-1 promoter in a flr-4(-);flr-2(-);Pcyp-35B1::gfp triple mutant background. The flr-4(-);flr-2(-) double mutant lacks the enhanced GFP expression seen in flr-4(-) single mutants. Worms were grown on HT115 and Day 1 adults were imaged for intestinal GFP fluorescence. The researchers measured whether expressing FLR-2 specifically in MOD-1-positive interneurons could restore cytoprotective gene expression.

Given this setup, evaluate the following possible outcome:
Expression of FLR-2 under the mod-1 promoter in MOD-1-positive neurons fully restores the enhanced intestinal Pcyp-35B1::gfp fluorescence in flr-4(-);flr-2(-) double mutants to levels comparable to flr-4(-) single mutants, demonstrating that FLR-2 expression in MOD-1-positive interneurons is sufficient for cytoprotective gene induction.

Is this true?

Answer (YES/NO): YES